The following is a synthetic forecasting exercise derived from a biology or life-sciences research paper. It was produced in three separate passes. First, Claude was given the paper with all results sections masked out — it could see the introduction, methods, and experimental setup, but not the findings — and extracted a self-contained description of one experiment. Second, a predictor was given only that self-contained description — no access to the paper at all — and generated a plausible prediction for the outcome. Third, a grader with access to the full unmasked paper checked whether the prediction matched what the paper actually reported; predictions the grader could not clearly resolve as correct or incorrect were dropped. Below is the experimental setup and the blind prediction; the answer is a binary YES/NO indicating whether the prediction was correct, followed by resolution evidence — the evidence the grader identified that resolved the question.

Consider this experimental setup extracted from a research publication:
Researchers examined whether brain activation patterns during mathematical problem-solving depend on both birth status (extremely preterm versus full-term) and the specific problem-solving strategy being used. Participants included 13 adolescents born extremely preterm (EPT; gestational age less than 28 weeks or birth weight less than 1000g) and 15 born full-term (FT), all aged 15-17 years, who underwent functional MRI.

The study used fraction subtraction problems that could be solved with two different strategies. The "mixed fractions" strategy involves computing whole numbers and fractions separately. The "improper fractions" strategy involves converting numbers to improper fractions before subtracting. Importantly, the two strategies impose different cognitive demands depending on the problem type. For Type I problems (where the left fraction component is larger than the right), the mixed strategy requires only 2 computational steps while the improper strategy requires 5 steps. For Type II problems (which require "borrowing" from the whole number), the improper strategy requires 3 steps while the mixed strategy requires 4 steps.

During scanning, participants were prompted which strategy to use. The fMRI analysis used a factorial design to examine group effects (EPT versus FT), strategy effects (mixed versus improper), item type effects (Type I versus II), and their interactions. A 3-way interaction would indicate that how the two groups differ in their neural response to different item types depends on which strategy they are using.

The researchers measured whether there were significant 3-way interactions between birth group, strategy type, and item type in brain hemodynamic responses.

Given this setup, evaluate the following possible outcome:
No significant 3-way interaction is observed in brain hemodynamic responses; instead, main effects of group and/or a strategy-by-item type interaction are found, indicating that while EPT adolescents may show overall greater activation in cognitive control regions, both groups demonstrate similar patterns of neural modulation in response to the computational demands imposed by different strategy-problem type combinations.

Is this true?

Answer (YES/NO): NO